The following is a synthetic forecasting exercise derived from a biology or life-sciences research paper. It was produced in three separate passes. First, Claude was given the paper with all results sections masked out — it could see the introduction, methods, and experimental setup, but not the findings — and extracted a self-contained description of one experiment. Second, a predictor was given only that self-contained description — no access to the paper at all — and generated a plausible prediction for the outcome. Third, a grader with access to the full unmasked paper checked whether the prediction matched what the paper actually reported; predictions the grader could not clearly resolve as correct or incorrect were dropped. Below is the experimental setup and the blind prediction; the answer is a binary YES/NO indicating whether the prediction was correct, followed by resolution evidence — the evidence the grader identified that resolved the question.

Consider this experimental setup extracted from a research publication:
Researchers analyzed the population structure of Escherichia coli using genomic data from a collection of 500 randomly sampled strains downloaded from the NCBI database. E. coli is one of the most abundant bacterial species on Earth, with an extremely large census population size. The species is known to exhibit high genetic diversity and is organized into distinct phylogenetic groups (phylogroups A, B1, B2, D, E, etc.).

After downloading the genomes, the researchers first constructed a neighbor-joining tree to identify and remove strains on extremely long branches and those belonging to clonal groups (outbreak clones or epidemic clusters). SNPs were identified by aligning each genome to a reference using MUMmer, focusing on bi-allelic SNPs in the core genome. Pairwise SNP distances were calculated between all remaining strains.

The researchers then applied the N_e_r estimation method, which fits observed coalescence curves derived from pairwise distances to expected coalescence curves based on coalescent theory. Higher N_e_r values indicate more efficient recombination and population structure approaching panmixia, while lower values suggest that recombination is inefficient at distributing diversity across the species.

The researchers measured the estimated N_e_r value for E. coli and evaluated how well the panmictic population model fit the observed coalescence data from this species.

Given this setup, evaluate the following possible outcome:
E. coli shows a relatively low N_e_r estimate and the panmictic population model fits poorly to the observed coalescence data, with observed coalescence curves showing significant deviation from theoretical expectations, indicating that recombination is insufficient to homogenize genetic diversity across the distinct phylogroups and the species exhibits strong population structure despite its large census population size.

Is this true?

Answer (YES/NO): YES